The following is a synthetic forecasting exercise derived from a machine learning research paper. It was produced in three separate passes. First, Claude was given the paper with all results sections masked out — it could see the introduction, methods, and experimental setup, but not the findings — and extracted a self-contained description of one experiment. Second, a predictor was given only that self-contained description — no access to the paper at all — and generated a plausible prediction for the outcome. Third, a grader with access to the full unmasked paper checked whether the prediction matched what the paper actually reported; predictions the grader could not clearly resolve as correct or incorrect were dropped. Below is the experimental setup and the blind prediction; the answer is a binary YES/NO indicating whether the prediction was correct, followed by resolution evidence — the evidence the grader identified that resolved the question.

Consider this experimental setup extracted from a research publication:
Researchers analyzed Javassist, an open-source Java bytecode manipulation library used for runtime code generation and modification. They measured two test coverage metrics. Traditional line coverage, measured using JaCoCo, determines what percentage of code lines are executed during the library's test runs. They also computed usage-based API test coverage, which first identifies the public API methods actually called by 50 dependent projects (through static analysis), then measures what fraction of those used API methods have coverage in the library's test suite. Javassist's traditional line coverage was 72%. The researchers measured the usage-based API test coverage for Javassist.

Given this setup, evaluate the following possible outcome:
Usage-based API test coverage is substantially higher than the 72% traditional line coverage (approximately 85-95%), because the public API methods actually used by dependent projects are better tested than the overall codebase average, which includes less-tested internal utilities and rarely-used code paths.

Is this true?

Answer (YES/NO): NO